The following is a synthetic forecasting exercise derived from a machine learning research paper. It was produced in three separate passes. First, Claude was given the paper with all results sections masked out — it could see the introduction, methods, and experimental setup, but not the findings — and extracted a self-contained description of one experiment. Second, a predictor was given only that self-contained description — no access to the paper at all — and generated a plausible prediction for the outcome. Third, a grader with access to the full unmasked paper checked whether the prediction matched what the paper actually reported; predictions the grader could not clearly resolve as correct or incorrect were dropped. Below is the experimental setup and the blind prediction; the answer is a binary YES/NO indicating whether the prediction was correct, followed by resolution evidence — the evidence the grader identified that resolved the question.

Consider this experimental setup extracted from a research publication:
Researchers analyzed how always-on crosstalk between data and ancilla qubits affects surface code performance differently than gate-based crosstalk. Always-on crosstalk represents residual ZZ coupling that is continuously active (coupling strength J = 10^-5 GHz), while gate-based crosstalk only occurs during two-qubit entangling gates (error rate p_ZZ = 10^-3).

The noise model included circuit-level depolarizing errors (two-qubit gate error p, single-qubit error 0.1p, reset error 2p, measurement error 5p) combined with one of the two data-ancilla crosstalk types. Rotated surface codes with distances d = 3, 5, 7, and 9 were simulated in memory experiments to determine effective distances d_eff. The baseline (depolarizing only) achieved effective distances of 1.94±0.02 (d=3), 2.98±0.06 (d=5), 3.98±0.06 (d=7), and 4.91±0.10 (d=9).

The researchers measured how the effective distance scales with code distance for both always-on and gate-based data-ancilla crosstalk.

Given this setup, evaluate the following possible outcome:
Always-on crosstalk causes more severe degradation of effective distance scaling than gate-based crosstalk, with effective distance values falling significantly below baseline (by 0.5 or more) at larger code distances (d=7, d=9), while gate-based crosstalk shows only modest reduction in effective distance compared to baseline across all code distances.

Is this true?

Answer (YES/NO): NO